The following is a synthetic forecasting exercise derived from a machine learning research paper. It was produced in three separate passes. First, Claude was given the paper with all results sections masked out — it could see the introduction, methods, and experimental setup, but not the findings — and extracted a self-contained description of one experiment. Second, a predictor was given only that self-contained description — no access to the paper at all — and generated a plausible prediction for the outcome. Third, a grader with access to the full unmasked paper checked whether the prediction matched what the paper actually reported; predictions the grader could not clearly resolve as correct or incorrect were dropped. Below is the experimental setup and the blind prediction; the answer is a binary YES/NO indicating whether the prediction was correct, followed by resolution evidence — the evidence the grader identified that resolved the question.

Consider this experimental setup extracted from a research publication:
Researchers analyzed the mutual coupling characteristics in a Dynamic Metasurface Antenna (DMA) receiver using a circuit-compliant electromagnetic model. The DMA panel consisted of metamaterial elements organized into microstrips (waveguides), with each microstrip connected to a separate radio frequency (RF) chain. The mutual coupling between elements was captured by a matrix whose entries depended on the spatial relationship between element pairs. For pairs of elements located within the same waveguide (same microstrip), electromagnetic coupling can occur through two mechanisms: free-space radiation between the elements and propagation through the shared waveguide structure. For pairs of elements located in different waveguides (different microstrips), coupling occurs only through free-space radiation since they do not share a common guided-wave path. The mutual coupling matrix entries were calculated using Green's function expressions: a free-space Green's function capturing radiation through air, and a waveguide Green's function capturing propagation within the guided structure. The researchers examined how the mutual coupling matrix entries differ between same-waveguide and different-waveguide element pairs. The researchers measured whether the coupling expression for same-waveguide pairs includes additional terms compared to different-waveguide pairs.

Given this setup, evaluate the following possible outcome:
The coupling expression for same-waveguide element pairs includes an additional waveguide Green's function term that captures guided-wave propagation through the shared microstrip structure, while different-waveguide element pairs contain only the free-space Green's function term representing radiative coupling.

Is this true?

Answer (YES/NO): YES